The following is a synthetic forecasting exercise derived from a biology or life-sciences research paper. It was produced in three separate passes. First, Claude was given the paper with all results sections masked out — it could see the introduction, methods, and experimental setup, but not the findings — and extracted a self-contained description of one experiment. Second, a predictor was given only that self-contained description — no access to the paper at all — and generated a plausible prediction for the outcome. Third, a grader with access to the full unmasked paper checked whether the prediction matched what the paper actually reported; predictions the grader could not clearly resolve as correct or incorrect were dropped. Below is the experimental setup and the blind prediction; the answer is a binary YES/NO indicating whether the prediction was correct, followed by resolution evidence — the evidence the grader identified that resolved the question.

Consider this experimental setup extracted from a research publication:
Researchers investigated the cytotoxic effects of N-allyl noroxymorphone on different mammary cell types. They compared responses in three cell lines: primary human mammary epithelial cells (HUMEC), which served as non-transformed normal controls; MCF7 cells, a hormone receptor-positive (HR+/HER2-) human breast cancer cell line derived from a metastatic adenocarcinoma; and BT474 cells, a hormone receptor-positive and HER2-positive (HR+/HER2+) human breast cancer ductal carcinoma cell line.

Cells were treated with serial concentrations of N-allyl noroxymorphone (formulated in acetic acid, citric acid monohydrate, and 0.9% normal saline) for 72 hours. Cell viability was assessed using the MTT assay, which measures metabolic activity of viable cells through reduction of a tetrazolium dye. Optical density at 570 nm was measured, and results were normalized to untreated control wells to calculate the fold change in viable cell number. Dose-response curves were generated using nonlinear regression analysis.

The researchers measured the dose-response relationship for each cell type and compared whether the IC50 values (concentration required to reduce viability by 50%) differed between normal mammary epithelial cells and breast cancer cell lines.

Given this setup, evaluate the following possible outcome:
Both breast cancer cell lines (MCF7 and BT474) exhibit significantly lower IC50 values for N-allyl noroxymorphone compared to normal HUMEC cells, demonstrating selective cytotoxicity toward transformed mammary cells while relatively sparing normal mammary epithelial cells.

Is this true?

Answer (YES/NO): YES